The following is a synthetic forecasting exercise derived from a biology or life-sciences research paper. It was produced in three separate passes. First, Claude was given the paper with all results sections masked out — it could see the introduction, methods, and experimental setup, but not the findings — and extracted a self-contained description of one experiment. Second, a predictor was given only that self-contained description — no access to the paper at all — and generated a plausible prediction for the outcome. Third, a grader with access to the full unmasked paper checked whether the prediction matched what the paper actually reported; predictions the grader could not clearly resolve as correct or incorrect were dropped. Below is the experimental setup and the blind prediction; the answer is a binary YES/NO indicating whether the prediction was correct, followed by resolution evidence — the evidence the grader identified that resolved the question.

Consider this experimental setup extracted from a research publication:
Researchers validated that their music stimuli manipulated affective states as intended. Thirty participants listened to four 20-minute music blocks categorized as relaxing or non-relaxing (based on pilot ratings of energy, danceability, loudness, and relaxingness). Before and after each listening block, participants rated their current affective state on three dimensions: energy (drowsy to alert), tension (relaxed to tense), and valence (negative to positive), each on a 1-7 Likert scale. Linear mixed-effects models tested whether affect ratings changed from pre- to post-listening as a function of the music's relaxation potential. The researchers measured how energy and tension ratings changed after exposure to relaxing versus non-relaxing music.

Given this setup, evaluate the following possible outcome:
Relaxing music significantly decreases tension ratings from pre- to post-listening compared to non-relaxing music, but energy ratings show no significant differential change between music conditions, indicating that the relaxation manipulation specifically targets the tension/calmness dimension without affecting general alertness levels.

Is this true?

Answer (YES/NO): NO